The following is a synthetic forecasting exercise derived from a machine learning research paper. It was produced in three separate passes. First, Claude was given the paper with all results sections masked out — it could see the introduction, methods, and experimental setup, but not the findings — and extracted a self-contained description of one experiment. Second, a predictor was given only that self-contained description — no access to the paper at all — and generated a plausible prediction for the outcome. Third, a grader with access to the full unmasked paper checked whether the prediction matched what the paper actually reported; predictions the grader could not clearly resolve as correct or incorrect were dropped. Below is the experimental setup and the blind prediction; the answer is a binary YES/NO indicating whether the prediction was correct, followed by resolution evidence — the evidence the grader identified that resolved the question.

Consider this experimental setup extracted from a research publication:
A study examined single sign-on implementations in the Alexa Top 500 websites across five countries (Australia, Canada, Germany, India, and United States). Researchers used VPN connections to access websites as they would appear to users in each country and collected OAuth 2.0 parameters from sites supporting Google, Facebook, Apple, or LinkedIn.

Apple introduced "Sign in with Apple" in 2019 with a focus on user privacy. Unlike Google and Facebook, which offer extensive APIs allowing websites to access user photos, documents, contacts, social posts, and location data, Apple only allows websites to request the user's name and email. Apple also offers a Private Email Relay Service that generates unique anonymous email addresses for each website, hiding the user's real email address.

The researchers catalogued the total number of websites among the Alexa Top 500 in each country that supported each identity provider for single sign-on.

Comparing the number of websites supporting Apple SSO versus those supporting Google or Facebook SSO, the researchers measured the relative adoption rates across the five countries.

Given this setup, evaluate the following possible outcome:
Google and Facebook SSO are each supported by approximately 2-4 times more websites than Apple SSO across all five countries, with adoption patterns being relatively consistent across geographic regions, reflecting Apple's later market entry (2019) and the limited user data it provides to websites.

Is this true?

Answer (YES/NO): NO